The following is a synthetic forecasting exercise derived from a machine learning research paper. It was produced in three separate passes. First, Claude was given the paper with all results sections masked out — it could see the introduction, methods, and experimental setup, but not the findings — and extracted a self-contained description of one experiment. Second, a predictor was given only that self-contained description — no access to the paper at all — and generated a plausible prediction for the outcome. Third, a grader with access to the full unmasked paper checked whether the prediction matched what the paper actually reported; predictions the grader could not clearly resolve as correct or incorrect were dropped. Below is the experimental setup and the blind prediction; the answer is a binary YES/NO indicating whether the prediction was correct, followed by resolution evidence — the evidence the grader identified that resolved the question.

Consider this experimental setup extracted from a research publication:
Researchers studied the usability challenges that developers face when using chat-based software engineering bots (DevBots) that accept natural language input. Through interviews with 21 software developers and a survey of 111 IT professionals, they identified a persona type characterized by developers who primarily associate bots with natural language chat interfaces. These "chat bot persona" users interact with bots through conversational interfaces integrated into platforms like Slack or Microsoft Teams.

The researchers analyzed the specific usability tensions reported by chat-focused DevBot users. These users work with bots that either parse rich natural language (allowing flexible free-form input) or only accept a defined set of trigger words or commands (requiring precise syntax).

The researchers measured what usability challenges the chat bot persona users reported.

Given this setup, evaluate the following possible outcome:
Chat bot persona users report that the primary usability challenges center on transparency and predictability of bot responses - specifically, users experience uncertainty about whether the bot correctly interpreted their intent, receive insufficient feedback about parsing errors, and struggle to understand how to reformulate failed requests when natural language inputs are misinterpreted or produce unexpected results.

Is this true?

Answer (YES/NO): NO